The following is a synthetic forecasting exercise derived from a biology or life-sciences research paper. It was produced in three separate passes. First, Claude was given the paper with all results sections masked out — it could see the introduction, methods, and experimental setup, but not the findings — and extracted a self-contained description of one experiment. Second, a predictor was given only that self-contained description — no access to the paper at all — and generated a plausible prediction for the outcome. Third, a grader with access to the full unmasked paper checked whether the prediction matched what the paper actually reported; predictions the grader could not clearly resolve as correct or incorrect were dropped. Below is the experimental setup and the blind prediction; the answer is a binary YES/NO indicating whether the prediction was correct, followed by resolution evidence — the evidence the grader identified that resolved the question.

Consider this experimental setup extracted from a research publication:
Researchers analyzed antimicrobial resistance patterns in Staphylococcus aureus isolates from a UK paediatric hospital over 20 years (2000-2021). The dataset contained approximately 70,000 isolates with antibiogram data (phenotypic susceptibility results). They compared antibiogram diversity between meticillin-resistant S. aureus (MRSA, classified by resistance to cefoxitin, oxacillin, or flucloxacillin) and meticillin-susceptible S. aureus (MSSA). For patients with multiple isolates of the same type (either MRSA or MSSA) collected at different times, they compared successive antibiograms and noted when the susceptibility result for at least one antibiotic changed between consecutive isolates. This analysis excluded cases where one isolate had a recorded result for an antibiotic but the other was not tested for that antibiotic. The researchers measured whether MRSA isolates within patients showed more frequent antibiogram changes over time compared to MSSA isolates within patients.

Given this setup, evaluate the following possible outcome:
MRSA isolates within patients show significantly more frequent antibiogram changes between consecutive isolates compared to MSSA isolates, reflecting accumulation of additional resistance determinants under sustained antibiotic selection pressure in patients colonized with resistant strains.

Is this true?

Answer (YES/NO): NO